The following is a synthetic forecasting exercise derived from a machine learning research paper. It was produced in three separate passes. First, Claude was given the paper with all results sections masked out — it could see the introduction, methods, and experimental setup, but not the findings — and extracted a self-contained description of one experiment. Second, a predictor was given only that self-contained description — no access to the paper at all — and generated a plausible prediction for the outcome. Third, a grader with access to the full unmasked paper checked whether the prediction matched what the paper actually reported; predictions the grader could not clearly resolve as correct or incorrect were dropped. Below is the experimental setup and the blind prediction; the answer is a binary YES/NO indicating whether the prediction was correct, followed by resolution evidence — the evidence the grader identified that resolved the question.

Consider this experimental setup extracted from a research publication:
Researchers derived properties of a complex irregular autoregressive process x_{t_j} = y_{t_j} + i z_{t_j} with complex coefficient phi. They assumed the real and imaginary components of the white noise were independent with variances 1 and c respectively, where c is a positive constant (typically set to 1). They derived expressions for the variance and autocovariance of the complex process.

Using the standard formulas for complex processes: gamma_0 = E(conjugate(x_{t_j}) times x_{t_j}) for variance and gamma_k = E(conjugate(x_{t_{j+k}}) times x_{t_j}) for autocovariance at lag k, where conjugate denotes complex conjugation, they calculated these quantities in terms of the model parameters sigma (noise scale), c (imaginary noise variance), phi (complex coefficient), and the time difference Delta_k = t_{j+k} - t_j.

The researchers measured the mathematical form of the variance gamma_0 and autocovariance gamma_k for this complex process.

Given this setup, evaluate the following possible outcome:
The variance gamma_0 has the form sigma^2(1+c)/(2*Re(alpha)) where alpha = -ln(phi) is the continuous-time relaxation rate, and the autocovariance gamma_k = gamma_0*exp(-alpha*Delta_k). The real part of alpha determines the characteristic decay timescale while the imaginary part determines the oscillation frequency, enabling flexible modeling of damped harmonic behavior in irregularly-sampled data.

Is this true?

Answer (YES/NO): NO